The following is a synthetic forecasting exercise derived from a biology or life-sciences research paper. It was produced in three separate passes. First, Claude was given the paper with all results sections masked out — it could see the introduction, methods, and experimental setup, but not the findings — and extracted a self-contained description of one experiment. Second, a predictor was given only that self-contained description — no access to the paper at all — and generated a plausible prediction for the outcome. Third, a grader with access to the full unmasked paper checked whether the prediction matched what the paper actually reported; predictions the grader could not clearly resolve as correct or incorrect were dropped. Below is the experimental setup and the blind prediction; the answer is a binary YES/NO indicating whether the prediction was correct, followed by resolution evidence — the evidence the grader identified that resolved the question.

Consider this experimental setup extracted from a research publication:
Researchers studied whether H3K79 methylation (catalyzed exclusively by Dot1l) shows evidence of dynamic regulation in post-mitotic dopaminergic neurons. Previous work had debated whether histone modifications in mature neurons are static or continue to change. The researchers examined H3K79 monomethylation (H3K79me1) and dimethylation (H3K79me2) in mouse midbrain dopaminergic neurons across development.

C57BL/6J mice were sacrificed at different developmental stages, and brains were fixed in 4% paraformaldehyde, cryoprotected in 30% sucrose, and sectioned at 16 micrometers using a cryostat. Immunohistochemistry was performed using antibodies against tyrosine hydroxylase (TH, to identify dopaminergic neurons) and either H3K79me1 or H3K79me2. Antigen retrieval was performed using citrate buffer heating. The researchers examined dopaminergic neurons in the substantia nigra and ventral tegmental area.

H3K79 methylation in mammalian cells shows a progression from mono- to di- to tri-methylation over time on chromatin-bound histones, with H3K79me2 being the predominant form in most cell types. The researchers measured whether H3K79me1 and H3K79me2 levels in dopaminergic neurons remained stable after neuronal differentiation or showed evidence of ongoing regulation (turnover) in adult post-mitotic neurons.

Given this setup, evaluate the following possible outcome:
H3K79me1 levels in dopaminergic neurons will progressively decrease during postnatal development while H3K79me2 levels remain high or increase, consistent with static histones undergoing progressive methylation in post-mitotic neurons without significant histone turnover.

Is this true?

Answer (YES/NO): NO